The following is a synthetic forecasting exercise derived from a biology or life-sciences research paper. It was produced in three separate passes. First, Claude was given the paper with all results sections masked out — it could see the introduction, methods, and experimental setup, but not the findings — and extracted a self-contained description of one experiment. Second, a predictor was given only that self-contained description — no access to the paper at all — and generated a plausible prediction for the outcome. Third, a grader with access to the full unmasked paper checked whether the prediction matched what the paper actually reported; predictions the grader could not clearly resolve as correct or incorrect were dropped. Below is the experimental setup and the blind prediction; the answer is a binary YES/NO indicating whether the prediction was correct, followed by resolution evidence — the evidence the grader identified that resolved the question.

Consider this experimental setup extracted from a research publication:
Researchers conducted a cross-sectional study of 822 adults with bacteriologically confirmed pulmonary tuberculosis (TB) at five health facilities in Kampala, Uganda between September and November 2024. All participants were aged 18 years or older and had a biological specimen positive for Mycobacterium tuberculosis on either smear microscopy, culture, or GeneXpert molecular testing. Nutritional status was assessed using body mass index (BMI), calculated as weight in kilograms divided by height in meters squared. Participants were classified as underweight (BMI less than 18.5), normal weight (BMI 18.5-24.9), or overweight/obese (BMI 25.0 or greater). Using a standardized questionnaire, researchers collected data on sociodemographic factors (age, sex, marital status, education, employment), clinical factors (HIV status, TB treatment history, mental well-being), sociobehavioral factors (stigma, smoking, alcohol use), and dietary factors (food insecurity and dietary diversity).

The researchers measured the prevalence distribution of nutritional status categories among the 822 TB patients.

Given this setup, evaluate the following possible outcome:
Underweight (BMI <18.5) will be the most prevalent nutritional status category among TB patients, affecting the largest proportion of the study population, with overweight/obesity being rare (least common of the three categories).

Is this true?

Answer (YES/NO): YES